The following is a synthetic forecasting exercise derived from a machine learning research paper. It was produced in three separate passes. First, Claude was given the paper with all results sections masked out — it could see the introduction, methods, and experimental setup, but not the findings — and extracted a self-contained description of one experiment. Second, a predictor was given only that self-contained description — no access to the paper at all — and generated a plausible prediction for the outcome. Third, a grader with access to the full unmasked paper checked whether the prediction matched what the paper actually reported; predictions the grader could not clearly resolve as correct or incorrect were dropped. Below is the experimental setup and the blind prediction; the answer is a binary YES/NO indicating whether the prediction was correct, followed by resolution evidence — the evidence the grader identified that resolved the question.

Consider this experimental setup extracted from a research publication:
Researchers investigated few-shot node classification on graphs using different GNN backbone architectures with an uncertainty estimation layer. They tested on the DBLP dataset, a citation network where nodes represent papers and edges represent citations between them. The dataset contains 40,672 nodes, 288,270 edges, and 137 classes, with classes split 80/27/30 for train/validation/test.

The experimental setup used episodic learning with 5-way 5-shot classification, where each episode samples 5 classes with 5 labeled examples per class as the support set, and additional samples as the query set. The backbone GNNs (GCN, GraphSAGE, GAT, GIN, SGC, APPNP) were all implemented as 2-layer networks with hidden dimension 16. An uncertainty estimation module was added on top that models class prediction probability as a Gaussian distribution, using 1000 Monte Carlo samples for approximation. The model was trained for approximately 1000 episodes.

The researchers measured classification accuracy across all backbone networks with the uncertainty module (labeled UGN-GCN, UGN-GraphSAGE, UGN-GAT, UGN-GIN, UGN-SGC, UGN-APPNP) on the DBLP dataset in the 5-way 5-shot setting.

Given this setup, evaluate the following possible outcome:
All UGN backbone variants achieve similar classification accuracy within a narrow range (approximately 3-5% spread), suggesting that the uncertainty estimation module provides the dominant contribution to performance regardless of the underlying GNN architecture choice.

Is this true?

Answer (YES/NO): NO